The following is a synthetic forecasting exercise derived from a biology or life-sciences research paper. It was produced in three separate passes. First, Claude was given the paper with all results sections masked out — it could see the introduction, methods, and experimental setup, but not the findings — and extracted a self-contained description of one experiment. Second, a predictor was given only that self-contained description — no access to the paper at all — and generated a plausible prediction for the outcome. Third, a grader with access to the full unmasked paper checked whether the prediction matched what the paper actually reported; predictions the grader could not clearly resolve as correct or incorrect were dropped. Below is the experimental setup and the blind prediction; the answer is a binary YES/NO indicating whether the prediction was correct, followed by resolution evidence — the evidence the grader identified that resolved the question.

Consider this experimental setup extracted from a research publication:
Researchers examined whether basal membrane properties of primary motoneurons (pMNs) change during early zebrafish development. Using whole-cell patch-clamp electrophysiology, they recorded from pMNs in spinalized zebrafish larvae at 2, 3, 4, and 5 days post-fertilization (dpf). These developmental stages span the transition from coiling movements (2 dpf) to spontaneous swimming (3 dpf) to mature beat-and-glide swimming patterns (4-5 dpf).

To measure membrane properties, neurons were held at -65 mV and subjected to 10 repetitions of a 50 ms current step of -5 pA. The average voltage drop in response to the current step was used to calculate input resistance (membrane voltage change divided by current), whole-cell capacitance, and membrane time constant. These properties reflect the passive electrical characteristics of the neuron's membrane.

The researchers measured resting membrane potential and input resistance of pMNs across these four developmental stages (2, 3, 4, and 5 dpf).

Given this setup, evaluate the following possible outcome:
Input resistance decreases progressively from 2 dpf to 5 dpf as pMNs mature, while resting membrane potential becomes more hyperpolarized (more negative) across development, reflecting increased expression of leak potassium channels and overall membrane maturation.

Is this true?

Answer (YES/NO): NO